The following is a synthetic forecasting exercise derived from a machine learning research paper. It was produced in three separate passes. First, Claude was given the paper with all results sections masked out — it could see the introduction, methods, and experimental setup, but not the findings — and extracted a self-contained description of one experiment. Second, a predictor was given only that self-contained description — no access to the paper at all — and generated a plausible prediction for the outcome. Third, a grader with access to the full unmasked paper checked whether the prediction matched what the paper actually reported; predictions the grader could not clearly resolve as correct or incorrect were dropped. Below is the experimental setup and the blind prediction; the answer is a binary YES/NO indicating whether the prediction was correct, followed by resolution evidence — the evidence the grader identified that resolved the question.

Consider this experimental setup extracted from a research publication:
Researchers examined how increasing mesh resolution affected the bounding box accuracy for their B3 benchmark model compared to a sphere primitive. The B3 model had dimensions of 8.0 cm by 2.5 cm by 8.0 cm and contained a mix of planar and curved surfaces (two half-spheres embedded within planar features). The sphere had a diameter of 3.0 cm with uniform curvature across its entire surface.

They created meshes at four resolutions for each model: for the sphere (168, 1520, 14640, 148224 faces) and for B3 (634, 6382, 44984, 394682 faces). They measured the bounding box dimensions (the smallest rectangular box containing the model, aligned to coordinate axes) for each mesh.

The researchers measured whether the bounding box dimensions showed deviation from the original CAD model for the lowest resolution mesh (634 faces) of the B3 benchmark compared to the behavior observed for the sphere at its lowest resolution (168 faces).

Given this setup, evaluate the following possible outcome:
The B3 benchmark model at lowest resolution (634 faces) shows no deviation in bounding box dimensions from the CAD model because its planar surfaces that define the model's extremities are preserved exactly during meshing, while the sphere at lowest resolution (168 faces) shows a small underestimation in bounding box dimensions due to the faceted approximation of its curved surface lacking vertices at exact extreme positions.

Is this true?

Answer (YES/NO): YES